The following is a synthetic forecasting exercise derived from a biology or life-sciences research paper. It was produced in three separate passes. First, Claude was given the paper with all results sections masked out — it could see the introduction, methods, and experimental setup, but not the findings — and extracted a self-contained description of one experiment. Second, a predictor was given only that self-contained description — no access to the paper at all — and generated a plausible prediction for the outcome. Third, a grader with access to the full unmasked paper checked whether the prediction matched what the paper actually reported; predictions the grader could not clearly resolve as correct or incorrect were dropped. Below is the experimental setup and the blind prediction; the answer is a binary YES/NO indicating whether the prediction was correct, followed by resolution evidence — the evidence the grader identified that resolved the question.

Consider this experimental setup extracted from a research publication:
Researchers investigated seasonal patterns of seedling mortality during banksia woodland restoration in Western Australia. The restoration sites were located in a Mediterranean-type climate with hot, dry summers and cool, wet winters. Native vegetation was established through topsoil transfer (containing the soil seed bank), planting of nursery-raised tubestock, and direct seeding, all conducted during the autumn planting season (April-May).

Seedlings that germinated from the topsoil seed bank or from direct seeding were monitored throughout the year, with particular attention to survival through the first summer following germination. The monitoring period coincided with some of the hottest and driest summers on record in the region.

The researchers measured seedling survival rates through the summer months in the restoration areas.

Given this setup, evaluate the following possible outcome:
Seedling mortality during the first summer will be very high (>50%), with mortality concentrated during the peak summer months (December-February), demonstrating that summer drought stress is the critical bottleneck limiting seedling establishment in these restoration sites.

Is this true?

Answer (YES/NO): YES